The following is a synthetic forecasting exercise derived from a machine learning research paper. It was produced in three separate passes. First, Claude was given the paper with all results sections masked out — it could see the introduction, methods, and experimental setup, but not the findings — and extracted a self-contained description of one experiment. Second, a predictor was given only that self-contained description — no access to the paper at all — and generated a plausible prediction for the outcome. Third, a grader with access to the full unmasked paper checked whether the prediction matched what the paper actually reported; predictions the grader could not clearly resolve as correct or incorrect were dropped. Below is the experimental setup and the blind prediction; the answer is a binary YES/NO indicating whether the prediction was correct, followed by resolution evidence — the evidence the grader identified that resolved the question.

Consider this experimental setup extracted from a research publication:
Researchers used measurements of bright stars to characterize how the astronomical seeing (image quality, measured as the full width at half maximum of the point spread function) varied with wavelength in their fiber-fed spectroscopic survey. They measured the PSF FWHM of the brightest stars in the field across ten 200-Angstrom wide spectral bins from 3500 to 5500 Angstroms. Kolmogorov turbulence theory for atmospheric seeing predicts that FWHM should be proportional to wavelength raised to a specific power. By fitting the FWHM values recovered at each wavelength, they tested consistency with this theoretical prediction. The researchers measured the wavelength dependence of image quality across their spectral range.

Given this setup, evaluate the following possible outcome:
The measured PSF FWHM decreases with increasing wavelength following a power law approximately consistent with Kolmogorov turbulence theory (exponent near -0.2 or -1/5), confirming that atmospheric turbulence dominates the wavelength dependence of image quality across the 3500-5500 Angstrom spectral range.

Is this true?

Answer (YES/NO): YES